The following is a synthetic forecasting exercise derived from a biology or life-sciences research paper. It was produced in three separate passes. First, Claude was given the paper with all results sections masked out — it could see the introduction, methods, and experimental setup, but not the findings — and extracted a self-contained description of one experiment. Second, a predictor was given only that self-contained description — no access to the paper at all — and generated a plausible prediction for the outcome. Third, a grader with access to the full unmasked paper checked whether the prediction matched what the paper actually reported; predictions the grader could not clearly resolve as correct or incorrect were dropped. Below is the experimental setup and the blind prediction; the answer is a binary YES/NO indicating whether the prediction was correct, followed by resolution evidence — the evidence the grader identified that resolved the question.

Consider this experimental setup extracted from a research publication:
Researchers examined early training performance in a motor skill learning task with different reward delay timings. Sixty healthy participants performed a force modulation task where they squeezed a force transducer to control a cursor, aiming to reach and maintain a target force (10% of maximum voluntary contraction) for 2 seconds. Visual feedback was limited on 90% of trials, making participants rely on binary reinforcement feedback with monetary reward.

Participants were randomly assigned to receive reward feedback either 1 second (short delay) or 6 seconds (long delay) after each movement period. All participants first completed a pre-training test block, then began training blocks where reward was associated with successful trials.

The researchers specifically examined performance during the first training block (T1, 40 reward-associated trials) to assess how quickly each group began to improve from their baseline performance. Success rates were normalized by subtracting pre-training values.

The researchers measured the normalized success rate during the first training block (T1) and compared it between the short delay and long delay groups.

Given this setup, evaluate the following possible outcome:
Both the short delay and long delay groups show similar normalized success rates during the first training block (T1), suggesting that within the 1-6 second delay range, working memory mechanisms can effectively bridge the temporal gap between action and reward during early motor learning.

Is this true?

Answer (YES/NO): YES